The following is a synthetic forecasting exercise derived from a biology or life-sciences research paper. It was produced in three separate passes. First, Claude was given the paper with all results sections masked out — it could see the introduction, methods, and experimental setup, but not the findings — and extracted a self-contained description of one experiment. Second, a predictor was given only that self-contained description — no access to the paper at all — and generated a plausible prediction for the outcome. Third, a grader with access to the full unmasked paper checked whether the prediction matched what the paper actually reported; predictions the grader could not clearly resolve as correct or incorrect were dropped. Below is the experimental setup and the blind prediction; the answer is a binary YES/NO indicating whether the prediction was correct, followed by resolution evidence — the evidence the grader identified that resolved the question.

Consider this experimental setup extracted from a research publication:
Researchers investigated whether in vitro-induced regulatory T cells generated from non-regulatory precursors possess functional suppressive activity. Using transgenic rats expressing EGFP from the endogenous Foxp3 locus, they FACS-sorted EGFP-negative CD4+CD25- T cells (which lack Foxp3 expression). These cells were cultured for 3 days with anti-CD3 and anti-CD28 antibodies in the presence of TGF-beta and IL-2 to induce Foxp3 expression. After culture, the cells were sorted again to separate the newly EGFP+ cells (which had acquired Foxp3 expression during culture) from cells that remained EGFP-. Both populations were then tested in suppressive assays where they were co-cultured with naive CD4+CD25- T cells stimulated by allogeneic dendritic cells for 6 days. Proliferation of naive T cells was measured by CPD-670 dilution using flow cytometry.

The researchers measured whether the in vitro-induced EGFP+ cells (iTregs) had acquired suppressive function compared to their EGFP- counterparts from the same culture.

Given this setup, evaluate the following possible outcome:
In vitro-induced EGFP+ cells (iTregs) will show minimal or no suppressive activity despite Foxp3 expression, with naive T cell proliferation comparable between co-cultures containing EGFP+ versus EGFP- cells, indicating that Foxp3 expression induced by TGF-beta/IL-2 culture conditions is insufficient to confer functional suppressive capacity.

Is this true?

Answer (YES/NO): NO